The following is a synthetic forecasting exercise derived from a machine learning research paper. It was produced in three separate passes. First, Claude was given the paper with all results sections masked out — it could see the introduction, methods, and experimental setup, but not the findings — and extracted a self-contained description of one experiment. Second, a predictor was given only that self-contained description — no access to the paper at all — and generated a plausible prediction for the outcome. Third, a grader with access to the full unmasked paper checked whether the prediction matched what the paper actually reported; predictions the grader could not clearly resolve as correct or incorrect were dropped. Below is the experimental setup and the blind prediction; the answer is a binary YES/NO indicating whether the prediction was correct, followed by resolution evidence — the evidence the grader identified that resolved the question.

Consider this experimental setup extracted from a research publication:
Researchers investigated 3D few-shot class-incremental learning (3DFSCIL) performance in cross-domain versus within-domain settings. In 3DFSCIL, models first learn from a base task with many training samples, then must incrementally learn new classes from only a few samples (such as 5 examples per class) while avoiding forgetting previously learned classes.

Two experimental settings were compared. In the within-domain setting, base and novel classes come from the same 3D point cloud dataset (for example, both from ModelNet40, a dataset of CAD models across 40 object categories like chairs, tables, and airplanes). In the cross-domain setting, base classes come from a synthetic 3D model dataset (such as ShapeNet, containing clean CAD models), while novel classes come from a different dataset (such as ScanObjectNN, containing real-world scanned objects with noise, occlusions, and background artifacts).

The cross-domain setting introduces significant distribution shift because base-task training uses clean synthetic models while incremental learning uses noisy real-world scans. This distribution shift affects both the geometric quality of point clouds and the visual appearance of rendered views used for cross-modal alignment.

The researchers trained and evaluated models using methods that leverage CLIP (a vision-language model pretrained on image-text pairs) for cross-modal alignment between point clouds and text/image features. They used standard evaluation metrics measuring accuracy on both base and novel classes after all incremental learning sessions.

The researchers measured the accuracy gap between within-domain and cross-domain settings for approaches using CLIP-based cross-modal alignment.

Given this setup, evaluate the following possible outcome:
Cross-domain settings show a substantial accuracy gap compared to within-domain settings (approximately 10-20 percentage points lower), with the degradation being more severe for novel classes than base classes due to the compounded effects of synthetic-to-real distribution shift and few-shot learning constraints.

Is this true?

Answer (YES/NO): NO